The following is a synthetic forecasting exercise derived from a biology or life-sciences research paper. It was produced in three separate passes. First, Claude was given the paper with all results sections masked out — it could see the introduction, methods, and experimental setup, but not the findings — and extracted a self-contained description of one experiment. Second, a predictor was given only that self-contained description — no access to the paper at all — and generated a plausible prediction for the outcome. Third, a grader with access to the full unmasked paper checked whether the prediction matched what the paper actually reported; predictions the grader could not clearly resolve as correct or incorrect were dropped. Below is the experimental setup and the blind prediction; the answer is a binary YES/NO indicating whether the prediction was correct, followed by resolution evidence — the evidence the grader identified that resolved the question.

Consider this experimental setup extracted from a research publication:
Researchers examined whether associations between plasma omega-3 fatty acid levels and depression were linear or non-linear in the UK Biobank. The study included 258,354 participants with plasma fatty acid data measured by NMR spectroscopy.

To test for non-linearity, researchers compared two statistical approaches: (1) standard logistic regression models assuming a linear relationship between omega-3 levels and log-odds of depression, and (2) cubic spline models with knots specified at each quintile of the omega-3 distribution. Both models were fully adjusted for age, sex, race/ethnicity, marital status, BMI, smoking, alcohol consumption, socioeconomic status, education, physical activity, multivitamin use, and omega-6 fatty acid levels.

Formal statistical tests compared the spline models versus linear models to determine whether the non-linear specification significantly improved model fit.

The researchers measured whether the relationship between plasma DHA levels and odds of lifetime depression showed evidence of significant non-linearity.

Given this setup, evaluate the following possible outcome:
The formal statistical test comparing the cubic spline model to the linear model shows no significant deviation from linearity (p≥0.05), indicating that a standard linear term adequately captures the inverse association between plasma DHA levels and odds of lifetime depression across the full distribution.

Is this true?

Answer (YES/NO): YES